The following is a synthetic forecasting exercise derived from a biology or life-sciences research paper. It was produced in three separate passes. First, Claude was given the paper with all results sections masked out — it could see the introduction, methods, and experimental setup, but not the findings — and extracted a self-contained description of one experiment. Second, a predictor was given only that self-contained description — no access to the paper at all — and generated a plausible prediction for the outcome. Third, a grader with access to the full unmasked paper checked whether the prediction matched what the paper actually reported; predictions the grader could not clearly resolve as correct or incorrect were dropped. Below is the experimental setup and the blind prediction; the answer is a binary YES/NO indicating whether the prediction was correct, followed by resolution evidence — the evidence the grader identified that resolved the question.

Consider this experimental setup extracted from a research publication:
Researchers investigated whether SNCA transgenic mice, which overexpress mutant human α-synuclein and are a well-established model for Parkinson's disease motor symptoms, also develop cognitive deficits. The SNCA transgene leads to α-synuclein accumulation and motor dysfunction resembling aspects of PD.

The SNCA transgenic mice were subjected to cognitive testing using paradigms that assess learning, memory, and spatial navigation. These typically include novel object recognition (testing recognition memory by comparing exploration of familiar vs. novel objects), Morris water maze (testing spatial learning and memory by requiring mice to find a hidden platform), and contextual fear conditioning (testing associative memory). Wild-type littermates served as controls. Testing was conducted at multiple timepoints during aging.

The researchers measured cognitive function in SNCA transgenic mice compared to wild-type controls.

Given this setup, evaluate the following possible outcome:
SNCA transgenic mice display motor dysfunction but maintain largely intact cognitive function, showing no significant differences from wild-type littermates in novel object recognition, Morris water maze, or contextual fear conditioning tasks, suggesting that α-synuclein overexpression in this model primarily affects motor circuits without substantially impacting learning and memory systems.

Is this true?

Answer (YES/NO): YES